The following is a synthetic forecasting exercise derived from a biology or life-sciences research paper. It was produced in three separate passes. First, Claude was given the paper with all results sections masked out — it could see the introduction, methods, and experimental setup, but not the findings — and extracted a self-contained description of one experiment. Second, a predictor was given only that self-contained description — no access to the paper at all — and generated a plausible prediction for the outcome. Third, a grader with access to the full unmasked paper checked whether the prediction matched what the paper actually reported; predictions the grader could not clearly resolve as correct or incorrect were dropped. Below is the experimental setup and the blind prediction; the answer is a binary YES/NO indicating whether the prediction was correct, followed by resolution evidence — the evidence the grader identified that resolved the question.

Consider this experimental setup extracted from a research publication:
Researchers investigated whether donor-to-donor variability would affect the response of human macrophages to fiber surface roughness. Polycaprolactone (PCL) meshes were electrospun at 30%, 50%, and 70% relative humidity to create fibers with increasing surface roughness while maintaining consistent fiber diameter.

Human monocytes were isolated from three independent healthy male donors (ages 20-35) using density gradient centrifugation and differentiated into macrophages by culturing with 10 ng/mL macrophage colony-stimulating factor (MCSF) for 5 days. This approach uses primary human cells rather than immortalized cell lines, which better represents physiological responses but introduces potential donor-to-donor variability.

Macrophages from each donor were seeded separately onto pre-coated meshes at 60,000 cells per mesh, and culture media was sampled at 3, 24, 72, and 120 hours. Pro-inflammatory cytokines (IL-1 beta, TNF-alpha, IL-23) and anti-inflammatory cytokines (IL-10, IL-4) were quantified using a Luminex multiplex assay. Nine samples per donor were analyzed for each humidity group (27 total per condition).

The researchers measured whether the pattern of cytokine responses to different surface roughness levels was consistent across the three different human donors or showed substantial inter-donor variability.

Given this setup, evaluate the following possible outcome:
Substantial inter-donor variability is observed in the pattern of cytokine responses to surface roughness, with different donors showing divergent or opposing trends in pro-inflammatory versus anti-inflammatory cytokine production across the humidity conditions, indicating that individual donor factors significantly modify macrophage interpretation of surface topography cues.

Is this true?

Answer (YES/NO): NO